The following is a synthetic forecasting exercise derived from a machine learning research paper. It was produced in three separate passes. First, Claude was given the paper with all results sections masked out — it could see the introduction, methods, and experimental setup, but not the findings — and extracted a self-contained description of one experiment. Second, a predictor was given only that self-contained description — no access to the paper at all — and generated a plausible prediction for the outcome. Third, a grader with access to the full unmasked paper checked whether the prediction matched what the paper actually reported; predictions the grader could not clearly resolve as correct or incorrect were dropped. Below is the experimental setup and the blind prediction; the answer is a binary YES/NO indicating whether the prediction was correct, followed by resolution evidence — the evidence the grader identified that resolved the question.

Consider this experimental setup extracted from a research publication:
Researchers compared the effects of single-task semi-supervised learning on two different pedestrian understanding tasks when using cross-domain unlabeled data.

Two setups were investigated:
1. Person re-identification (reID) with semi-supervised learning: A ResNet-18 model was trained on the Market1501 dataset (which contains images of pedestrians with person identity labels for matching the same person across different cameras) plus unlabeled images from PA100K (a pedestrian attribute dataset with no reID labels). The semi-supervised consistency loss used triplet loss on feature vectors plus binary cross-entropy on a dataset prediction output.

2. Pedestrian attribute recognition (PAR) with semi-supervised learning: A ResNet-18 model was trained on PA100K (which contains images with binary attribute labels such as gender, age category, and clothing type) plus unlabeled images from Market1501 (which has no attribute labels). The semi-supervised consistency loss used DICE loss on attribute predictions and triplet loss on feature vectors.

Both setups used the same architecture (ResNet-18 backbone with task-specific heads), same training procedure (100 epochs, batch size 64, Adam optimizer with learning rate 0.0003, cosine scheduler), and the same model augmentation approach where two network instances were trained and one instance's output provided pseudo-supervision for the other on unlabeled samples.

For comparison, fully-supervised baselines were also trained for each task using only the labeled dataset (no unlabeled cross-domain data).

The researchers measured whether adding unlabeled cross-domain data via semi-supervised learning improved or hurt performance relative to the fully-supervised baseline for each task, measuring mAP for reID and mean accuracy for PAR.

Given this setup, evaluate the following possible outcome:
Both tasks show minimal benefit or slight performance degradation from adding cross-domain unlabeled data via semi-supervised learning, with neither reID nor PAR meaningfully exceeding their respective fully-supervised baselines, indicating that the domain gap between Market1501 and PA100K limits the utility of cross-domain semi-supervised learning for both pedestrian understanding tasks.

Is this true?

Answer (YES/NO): NO